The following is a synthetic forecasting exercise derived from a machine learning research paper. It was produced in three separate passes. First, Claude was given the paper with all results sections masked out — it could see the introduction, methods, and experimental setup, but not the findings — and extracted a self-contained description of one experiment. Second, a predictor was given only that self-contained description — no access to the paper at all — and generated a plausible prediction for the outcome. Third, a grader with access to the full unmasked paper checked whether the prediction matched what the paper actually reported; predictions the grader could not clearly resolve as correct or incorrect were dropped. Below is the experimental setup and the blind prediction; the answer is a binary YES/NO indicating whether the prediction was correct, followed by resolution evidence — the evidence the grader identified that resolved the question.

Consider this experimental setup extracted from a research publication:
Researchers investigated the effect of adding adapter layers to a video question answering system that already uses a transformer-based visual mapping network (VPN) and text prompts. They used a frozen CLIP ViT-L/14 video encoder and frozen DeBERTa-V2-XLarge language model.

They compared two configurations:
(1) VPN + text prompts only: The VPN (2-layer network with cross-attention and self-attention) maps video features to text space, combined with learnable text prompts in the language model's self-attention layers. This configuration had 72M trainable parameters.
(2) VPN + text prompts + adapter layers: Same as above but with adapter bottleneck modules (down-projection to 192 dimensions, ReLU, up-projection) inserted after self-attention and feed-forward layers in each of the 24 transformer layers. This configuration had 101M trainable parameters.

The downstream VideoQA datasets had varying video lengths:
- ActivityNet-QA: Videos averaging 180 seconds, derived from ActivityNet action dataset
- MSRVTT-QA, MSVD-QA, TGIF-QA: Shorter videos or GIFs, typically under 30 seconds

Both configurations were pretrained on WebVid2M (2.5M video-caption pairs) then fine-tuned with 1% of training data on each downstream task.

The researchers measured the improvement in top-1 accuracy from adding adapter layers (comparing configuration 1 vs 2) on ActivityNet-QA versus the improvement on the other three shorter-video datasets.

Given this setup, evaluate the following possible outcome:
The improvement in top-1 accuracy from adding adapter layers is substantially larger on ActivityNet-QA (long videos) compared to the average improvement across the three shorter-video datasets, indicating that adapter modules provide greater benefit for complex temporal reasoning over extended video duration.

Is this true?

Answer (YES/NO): YES